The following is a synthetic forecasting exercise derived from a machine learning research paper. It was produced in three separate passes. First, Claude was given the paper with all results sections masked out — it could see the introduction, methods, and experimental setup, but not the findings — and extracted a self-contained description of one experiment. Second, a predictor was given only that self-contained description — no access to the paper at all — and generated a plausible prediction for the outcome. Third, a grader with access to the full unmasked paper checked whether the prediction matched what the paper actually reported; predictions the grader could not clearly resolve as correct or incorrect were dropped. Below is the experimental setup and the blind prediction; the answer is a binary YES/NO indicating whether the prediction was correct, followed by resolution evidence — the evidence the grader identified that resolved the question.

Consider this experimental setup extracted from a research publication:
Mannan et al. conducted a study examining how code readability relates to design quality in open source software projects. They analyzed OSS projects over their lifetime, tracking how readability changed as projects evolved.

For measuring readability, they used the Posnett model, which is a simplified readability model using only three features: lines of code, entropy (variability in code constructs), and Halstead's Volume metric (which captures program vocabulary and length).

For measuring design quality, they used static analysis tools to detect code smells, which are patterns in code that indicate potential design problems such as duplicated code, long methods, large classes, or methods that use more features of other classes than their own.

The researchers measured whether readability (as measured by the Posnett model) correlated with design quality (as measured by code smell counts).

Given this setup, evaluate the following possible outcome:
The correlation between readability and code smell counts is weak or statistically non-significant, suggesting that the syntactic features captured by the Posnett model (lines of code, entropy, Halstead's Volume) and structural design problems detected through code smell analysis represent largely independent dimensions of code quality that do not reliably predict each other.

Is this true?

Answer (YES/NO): YES